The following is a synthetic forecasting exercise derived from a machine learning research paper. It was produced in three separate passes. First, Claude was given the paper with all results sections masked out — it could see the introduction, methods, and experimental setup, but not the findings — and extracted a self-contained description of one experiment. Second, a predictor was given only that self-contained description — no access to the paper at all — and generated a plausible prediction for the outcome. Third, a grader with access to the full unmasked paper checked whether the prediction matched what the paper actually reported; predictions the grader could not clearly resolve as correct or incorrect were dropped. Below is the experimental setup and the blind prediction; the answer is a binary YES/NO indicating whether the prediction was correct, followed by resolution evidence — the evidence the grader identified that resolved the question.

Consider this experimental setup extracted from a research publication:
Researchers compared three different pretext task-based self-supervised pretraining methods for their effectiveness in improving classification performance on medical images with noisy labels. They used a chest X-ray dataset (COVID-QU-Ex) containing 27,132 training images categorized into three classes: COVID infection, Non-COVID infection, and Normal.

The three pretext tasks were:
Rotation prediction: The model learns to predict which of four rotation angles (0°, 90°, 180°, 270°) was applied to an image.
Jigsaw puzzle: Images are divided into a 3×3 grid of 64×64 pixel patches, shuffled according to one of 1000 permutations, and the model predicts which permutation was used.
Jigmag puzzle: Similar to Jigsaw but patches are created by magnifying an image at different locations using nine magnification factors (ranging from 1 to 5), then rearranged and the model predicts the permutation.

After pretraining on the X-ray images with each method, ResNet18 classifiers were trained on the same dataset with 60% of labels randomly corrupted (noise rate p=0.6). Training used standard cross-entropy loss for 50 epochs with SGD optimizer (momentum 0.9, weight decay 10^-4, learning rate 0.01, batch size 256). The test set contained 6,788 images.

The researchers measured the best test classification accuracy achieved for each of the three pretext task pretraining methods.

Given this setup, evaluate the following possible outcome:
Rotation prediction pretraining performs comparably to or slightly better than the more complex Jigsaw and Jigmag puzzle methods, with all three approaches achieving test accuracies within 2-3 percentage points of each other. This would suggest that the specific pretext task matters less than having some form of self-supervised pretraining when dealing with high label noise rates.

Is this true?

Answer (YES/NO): NO